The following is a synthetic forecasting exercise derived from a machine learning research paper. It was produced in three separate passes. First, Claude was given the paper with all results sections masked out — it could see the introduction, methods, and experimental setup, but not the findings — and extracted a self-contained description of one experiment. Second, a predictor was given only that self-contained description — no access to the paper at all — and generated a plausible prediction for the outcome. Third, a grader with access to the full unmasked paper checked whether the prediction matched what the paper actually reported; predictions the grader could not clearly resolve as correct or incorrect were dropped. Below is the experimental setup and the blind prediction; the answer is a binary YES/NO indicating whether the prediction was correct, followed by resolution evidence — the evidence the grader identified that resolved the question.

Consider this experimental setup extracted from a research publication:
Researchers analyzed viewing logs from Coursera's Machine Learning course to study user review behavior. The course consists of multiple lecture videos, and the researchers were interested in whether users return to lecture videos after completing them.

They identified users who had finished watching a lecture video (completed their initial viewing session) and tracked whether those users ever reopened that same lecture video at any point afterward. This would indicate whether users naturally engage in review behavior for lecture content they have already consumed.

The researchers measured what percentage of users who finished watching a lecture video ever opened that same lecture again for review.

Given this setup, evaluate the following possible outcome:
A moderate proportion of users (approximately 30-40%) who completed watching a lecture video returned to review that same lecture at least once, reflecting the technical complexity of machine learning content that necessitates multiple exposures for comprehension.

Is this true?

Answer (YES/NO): NO